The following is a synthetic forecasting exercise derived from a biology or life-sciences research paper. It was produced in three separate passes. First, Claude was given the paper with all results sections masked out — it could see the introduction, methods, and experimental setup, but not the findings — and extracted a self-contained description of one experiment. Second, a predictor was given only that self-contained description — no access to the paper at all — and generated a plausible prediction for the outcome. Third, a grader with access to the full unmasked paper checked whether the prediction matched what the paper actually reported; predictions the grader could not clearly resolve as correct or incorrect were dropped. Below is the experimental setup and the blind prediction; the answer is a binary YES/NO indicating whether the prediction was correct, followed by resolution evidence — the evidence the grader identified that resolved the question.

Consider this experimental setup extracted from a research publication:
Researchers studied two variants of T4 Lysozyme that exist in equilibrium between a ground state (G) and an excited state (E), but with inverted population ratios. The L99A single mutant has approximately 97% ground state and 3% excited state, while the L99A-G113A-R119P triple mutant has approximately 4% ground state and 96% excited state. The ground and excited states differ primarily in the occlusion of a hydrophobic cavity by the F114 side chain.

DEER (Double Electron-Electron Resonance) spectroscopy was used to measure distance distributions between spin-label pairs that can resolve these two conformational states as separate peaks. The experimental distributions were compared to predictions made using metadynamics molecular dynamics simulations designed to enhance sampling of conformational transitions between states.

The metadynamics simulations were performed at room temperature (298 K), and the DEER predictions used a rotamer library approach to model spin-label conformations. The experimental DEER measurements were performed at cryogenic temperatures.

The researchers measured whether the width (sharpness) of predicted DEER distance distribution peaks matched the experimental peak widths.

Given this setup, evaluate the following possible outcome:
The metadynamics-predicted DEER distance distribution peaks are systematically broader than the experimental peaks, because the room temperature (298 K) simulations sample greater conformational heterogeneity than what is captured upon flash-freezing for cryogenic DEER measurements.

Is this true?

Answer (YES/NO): YES